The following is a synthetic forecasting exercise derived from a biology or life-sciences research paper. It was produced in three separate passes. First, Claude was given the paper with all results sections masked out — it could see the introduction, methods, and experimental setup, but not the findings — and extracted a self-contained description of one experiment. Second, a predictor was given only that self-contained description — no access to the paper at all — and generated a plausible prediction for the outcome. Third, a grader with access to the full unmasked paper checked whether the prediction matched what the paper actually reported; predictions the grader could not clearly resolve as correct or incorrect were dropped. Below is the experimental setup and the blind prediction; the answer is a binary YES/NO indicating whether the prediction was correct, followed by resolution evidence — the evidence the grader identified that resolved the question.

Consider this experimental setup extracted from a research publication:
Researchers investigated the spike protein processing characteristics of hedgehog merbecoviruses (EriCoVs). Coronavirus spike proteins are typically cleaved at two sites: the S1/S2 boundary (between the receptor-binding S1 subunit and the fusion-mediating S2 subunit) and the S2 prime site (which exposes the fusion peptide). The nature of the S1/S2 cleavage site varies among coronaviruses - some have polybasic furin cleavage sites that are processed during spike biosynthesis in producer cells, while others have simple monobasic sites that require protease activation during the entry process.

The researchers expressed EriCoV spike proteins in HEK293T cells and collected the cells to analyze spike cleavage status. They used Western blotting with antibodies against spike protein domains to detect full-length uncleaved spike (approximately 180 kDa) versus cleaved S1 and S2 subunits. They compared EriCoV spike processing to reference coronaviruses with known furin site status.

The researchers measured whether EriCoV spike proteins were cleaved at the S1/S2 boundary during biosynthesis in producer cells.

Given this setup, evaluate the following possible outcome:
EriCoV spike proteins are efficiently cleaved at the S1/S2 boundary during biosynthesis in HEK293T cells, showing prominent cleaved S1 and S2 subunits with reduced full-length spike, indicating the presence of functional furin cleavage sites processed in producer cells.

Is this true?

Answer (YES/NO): NO